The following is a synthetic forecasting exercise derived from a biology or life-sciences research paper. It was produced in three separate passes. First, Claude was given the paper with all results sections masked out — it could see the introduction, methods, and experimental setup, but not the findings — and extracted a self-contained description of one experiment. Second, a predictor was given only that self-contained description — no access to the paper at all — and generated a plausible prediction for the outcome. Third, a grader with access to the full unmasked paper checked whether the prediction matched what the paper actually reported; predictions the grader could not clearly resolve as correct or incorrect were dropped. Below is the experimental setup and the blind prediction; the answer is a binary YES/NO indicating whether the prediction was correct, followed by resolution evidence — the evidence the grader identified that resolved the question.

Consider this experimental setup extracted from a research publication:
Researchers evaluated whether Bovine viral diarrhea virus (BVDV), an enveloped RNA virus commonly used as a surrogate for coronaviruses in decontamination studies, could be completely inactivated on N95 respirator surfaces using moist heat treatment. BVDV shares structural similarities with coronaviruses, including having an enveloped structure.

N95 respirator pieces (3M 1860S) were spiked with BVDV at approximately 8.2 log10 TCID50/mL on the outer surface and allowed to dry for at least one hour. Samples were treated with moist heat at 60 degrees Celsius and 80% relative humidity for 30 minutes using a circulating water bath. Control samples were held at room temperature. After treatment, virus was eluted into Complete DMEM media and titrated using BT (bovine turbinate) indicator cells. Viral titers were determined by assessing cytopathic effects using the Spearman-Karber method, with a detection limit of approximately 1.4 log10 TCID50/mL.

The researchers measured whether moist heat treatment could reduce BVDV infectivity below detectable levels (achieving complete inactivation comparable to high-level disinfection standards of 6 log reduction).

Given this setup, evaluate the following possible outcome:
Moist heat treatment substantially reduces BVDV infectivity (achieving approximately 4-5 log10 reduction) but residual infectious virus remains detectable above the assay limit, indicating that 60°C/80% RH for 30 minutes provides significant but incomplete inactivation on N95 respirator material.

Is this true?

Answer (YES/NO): NO